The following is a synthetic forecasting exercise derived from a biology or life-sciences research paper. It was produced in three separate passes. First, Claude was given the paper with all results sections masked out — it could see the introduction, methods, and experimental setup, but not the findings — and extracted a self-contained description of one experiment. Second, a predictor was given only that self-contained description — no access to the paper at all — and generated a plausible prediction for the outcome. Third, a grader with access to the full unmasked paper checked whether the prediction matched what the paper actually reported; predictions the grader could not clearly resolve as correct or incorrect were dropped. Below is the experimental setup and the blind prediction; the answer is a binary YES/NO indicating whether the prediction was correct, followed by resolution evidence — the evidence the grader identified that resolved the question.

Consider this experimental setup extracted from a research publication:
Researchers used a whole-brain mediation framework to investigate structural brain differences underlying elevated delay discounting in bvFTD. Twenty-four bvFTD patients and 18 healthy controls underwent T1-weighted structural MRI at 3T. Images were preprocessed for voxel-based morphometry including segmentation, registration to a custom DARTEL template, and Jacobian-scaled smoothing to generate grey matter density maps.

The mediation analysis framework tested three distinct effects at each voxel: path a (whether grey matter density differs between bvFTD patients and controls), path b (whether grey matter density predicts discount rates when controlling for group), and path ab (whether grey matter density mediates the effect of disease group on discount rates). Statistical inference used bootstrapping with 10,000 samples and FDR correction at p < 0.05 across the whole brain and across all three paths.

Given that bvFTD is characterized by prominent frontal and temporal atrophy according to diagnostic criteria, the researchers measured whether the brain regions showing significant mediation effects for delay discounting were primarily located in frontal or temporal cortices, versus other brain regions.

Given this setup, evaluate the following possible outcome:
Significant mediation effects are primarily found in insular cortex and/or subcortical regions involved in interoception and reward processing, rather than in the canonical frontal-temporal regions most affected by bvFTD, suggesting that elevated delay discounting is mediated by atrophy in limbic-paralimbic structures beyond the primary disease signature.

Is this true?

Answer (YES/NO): NO